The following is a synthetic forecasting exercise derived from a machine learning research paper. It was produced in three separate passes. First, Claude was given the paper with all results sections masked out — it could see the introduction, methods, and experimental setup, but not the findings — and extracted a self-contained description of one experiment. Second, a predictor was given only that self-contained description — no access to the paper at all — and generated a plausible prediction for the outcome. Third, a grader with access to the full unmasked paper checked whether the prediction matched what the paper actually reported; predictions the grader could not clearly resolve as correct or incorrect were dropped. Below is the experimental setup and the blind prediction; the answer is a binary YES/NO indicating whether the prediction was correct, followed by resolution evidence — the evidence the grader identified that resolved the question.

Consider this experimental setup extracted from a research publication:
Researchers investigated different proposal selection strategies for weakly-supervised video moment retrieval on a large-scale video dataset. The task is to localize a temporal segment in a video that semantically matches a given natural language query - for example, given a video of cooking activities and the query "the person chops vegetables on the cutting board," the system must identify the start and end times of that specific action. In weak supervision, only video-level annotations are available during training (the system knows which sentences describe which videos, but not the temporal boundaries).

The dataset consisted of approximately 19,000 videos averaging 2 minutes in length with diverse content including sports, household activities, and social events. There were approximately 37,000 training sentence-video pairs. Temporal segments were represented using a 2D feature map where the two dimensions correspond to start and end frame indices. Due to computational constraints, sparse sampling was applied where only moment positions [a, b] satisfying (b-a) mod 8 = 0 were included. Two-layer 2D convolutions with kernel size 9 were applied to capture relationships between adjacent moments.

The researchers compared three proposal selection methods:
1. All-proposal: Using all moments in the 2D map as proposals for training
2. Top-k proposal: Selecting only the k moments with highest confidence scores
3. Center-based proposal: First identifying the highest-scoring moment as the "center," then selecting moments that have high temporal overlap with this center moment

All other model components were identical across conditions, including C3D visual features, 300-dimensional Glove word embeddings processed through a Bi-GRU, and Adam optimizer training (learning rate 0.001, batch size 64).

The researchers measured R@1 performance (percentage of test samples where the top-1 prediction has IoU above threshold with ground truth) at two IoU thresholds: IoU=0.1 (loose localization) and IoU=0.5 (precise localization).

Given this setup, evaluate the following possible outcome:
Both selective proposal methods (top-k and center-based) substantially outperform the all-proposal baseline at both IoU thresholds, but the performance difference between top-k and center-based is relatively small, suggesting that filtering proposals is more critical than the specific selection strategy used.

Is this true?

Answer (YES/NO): NO